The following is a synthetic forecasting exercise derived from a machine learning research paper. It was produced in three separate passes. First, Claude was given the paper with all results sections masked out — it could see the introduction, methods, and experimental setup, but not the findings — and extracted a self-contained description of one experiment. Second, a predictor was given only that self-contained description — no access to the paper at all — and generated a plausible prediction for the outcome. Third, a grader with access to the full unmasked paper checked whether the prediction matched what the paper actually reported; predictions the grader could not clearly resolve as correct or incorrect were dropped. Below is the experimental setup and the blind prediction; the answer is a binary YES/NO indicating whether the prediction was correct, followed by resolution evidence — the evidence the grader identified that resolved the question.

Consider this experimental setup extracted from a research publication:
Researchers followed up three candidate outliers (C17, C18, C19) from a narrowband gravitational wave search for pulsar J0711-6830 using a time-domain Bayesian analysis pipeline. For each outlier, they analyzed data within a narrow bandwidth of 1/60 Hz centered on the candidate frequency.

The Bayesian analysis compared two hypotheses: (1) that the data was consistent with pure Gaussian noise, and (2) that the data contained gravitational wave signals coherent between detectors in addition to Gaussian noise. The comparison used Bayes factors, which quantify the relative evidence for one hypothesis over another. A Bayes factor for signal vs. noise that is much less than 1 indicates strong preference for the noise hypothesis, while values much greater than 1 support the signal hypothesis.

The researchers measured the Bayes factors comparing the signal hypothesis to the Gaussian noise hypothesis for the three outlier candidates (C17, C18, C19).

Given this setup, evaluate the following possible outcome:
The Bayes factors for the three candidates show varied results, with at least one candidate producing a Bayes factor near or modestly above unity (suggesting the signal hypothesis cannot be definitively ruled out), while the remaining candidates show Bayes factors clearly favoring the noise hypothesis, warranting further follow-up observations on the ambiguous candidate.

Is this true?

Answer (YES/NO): NO